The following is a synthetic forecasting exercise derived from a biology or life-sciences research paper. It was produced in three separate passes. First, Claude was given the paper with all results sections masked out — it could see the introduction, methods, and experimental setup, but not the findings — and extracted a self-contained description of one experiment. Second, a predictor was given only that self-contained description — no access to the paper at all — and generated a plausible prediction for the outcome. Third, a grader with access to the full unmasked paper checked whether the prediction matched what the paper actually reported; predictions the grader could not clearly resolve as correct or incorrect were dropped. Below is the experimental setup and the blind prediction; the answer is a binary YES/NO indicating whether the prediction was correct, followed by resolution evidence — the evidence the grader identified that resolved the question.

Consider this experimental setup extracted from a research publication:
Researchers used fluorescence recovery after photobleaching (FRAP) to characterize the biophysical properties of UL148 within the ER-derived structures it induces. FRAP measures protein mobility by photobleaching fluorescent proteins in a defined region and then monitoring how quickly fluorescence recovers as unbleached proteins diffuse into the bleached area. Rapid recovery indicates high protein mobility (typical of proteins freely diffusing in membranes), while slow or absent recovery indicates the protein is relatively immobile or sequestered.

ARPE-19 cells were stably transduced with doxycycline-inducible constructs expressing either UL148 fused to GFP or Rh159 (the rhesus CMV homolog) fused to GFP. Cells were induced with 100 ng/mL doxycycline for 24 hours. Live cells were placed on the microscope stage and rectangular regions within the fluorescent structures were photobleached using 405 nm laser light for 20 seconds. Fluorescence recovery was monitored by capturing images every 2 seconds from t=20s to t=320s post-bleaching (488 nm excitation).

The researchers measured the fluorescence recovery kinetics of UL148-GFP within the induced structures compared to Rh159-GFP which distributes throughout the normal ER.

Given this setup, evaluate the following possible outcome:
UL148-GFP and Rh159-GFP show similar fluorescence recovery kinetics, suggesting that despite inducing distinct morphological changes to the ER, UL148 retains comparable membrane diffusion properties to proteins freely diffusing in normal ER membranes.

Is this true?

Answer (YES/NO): NO